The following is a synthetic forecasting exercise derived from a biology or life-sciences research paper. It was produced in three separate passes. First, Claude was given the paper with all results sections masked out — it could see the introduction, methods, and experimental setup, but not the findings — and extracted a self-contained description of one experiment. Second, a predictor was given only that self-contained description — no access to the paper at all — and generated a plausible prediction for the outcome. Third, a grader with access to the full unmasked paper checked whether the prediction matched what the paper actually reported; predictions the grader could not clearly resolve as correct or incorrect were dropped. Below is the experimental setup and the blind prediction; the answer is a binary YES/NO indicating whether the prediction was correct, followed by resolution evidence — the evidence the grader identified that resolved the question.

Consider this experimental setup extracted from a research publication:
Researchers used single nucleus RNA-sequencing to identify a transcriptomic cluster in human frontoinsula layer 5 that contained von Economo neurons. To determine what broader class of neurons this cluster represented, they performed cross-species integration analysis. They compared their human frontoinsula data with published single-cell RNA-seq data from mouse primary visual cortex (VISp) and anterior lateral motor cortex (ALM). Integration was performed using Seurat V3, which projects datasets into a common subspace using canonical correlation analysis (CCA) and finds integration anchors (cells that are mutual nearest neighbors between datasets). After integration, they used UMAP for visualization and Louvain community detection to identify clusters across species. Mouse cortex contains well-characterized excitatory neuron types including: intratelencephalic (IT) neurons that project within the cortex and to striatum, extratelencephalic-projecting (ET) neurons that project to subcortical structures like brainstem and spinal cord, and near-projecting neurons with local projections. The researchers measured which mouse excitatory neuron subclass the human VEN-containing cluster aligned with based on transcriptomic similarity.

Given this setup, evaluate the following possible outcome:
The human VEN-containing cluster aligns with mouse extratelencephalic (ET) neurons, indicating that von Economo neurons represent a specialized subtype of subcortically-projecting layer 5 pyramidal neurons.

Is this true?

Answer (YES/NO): YES